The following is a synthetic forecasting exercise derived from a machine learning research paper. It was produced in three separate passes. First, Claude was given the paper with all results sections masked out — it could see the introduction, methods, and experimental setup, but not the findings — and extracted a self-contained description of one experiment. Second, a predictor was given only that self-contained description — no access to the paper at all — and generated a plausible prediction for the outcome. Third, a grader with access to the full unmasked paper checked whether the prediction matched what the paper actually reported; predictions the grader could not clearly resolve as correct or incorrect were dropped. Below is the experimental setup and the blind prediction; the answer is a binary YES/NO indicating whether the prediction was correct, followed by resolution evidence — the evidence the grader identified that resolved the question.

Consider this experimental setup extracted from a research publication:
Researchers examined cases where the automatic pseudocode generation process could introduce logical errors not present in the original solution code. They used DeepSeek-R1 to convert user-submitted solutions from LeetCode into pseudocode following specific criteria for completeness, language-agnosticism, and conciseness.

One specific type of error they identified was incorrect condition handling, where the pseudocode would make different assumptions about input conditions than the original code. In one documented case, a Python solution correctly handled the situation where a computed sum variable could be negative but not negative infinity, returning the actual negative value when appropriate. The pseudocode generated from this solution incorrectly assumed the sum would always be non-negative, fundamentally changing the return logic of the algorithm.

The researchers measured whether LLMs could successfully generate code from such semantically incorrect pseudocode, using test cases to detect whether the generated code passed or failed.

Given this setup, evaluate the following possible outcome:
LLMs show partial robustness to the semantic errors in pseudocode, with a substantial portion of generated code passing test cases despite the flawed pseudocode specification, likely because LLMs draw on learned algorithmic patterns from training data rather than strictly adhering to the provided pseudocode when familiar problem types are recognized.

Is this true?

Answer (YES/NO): NO